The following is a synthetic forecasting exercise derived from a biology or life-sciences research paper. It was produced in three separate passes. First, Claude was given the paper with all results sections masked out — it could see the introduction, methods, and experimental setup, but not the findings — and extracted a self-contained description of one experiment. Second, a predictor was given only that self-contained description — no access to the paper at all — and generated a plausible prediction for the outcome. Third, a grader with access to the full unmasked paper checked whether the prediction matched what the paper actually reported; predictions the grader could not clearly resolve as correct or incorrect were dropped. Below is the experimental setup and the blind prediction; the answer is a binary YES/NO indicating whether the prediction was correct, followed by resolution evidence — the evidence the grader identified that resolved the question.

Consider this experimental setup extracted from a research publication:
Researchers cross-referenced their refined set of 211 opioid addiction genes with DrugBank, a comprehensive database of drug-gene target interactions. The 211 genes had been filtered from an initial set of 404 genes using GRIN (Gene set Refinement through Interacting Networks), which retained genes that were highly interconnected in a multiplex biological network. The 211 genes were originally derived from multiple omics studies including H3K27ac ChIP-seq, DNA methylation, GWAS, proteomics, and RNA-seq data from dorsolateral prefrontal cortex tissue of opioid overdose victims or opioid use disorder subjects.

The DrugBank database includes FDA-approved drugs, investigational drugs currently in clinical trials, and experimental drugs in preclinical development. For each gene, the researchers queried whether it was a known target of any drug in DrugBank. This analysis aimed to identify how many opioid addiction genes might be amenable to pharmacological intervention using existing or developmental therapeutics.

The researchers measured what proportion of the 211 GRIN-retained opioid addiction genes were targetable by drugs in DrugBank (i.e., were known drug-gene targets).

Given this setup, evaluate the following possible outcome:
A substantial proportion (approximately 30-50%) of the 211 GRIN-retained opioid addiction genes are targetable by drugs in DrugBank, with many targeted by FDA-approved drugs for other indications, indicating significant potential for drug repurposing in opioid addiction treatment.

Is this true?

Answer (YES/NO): NO